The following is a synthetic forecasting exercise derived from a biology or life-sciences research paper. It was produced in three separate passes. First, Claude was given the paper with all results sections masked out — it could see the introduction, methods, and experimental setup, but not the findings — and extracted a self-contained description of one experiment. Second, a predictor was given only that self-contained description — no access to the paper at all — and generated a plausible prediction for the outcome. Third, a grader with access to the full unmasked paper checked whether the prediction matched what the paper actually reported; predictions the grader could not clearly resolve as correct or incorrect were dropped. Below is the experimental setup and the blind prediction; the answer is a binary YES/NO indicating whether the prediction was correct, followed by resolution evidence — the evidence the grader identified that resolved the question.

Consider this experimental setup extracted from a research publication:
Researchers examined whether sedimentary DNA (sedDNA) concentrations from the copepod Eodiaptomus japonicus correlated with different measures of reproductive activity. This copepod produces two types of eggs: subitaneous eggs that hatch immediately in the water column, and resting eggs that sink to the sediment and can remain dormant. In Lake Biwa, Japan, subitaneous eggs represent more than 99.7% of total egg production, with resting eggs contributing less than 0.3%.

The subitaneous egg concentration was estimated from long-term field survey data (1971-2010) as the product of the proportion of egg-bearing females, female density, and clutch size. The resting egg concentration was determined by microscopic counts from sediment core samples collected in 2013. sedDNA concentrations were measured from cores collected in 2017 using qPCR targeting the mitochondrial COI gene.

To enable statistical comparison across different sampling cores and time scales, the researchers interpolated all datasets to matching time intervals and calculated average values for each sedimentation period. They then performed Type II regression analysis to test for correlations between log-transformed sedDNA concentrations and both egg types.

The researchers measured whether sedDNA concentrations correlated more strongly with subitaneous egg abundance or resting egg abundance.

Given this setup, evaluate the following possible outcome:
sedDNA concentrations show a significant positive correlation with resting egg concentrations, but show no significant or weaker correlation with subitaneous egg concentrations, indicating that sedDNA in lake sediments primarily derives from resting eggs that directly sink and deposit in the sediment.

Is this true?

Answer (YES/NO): NO